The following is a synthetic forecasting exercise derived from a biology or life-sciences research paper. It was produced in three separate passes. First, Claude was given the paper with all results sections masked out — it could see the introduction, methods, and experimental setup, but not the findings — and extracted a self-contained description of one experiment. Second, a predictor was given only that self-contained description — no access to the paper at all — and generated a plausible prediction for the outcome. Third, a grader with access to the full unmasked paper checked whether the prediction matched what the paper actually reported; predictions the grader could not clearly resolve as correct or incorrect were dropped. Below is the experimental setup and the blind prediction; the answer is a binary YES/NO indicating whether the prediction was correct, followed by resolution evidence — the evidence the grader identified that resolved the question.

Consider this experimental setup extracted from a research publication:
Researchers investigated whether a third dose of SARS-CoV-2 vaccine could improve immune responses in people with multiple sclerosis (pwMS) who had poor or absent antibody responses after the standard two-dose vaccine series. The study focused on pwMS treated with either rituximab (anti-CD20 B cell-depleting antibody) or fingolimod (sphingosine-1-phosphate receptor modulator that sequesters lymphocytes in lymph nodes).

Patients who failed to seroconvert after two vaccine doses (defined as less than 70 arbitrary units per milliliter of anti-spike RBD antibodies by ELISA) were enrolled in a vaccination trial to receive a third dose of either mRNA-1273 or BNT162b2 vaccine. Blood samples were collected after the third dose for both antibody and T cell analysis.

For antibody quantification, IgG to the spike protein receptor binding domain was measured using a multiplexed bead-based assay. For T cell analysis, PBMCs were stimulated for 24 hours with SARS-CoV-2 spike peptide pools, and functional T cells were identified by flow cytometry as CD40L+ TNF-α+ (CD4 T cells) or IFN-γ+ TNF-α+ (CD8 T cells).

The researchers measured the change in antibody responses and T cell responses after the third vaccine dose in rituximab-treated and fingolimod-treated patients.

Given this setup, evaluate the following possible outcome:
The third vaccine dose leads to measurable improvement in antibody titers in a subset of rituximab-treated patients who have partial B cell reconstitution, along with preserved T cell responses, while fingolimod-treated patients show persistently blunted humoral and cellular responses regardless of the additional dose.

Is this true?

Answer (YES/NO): YES